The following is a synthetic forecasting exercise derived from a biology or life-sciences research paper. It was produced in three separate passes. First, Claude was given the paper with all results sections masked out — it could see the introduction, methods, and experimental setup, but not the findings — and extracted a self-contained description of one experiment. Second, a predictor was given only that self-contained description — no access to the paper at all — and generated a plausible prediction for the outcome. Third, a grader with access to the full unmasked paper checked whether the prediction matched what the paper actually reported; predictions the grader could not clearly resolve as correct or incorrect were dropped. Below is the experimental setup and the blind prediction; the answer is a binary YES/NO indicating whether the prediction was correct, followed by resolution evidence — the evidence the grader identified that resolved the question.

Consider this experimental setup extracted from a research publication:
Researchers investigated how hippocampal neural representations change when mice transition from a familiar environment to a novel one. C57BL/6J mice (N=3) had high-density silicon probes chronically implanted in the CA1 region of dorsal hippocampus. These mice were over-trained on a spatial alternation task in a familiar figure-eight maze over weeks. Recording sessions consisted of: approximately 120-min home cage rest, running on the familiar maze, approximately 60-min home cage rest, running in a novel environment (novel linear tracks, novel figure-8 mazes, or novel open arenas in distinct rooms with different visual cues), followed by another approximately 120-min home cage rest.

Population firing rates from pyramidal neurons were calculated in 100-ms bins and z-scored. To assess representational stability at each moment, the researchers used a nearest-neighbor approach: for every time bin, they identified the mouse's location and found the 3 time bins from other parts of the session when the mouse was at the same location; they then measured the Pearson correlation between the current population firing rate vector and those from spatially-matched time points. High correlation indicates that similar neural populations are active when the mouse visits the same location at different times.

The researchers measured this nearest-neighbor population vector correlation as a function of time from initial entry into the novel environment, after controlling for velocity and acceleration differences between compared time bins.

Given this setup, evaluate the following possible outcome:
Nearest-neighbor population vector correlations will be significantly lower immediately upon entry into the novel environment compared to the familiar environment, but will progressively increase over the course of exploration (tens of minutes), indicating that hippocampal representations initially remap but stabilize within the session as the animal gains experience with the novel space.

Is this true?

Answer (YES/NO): YES